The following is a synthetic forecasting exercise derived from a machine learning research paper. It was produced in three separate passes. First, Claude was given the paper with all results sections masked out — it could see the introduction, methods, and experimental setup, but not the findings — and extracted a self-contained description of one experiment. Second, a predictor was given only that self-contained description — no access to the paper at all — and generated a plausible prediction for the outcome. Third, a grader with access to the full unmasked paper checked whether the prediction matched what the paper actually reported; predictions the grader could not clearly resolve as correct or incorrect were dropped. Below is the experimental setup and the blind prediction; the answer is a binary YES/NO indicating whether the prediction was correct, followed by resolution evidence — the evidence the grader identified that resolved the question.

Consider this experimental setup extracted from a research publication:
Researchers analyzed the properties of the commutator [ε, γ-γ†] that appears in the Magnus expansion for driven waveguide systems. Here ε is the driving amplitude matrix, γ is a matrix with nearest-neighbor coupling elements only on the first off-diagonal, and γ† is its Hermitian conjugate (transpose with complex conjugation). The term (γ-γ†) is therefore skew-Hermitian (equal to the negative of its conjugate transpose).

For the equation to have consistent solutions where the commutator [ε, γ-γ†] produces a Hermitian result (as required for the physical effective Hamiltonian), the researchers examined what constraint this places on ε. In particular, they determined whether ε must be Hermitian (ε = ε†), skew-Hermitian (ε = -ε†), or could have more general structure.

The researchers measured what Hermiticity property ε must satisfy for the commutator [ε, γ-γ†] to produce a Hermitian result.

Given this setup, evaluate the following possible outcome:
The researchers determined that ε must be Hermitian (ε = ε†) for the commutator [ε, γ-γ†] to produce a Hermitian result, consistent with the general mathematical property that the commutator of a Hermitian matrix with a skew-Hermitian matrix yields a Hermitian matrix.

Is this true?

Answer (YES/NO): YES